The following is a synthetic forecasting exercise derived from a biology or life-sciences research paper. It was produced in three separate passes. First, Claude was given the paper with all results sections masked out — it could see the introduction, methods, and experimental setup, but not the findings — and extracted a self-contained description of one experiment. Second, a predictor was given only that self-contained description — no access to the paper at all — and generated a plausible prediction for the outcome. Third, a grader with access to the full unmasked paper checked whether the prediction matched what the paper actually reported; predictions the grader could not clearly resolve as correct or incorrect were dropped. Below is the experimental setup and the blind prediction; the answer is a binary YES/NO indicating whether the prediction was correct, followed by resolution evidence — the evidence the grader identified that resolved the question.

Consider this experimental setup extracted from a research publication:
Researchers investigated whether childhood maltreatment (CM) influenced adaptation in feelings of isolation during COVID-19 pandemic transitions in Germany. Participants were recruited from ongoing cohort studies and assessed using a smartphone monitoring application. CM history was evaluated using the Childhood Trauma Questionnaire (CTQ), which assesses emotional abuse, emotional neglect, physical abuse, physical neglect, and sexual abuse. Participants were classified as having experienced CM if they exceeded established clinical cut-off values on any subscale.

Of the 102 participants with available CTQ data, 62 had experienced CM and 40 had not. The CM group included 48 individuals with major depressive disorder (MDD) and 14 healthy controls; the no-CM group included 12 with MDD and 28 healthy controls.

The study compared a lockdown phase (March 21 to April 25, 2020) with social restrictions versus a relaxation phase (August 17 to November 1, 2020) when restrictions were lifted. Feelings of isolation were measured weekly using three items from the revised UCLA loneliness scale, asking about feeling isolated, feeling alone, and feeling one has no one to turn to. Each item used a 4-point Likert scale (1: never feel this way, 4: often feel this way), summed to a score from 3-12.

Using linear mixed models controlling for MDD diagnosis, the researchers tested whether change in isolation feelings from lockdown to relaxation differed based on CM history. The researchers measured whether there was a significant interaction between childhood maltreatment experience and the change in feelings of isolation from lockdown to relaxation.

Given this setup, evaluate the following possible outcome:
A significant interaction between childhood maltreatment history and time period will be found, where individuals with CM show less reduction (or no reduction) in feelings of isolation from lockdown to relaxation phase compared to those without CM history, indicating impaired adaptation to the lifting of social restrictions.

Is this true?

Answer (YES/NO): NO